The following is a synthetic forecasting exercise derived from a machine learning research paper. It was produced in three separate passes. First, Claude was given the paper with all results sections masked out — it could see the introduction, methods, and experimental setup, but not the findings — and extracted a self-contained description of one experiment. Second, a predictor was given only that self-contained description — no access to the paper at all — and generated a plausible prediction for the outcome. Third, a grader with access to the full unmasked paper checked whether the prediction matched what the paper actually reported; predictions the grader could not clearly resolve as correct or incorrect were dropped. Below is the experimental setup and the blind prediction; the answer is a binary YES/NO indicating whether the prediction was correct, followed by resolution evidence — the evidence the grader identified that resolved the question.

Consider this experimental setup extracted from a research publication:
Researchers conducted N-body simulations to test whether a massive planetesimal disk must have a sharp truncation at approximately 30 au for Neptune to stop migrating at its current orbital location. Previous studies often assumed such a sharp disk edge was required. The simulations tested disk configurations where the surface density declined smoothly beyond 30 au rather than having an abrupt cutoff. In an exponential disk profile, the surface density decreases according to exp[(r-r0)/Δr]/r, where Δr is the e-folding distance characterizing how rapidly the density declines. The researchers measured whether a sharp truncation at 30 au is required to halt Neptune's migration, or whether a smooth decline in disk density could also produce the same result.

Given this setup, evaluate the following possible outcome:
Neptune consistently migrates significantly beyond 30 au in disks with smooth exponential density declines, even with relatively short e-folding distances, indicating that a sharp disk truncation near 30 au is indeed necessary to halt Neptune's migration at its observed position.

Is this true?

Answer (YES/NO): NO